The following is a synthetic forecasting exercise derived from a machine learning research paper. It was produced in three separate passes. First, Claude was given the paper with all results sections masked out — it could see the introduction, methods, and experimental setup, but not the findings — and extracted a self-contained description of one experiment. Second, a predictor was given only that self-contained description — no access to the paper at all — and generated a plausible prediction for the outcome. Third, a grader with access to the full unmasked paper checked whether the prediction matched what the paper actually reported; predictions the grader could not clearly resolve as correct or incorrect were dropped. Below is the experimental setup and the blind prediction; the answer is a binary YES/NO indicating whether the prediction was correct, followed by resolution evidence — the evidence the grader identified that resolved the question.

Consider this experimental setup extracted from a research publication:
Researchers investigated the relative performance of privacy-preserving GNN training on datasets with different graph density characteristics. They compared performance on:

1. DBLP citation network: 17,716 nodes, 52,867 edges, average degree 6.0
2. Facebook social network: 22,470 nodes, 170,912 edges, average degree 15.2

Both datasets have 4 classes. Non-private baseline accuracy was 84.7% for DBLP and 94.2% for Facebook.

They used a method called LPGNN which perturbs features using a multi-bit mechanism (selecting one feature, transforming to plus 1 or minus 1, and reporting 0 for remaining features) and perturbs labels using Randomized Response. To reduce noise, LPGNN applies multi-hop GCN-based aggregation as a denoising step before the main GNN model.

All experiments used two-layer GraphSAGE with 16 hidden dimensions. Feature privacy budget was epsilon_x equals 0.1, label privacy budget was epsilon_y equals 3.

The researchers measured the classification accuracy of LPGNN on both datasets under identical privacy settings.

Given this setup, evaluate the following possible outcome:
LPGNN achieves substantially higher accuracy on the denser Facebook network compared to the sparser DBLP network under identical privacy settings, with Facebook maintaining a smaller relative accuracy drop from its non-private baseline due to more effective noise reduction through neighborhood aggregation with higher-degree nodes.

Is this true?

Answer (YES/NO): NO